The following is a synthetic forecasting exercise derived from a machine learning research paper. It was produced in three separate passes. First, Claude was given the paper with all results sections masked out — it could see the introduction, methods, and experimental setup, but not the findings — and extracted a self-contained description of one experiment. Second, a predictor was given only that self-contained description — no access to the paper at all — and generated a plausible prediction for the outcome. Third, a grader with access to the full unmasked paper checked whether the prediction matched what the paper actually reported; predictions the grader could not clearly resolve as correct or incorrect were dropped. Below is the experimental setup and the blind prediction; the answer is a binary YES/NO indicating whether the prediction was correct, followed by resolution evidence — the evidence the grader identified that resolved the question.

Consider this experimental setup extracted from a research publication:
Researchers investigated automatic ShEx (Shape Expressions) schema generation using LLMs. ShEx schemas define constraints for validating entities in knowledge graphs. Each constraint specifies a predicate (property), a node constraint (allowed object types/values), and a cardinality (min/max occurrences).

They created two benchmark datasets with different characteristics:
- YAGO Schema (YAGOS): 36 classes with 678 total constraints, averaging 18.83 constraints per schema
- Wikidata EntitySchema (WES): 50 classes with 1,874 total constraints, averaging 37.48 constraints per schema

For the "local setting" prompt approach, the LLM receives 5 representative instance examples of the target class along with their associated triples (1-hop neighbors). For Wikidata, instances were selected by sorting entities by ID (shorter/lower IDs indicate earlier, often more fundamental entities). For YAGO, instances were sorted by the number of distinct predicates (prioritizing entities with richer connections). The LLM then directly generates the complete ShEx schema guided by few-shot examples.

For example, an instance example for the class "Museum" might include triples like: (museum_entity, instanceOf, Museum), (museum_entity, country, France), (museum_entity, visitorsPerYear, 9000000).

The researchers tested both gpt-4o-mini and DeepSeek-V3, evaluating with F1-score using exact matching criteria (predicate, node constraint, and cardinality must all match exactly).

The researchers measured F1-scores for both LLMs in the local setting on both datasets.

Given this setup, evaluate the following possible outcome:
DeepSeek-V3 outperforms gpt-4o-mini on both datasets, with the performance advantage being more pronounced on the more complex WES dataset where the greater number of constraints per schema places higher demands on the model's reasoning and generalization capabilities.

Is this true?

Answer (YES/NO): NO